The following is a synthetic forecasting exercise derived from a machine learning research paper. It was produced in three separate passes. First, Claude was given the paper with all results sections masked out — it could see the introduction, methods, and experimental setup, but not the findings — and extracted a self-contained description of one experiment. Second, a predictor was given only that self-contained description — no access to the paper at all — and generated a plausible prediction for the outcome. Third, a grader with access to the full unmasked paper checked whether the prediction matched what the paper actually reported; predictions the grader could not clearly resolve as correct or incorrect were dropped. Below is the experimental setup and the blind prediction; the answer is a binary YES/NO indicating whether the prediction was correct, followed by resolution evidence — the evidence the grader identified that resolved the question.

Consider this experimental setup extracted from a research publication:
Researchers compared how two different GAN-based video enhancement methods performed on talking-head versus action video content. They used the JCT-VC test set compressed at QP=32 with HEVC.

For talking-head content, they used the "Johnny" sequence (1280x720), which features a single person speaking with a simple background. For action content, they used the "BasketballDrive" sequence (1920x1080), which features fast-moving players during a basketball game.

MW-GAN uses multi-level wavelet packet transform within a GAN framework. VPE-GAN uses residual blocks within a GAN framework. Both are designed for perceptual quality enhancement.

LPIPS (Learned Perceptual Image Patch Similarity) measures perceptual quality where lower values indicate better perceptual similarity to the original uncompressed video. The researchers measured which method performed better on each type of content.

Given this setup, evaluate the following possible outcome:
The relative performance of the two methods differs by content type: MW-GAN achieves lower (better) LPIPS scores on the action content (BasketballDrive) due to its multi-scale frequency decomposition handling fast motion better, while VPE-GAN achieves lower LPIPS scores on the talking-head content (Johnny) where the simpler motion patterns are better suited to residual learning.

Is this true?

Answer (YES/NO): NO